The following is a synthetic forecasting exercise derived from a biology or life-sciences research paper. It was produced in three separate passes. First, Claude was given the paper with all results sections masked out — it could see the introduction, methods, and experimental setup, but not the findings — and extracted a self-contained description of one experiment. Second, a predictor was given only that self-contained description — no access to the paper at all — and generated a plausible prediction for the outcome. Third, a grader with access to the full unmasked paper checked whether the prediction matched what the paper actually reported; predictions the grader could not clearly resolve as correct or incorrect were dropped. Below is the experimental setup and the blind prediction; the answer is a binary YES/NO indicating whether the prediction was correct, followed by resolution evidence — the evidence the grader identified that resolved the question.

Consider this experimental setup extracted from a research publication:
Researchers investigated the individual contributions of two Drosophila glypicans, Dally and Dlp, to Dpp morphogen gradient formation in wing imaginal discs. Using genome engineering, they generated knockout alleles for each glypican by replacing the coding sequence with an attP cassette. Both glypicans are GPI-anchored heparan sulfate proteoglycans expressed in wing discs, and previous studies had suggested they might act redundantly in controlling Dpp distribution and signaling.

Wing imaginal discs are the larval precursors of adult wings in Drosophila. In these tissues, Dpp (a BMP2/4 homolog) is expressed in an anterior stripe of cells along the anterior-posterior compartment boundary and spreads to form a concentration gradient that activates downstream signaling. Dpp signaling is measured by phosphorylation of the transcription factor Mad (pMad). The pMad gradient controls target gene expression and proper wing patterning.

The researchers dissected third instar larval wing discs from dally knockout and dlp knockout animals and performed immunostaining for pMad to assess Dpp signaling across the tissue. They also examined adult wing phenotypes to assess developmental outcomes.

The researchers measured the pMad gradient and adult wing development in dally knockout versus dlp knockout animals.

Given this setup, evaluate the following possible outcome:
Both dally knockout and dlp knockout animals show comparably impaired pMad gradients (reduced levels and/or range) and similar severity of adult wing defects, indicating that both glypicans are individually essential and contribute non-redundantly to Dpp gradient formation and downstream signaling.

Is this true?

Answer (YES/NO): NO